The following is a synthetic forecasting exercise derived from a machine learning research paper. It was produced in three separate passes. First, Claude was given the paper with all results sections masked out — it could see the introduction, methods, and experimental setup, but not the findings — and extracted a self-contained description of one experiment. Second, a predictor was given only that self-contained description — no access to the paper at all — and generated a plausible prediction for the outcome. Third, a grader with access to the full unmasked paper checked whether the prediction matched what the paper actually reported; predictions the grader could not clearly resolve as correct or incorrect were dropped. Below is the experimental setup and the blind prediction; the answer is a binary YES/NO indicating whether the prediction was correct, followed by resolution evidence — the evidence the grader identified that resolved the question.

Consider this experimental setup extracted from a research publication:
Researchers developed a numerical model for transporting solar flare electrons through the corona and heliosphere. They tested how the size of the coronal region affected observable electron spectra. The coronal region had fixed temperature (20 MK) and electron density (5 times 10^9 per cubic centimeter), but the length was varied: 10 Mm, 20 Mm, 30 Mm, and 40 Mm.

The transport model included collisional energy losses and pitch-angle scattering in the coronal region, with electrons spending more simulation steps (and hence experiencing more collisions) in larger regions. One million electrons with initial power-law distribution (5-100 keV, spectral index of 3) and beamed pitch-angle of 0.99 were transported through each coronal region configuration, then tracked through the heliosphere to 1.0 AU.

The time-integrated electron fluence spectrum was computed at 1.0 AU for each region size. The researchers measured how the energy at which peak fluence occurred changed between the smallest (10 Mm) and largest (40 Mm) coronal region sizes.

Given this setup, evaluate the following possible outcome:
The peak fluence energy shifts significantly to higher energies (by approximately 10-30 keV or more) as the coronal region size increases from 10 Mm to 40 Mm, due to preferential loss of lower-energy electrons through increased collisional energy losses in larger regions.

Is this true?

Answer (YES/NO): NO